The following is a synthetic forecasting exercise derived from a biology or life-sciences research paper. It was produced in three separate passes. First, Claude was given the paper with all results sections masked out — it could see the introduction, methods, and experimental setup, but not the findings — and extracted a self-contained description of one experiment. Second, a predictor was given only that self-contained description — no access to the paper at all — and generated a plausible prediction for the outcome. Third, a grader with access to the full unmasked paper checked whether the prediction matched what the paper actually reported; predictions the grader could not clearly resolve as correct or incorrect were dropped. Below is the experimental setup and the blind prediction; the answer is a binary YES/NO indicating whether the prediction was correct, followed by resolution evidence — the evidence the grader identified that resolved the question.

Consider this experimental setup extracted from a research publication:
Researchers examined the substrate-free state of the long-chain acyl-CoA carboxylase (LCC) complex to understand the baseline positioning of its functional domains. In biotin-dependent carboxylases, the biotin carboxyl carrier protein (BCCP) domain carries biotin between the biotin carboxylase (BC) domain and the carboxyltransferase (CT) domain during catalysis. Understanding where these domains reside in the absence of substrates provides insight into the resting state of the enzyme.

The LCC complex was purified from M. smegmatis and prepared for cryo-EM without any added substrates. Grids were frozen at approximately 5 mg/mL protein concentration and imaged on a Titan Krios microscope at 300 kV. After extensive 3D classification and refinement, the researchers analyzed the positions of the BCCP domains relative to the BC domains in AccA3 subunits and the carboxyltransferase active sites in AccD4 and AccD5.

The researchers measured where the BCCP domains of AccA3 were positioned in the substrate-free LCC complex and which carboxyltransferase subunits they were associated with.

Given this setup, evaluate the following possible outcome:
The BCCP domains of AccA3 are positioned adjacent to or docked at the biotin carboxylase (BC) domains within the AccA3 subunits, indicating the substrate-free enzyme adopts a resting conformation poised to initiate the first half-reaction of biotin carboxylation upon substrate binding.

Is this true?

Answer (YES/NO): NO